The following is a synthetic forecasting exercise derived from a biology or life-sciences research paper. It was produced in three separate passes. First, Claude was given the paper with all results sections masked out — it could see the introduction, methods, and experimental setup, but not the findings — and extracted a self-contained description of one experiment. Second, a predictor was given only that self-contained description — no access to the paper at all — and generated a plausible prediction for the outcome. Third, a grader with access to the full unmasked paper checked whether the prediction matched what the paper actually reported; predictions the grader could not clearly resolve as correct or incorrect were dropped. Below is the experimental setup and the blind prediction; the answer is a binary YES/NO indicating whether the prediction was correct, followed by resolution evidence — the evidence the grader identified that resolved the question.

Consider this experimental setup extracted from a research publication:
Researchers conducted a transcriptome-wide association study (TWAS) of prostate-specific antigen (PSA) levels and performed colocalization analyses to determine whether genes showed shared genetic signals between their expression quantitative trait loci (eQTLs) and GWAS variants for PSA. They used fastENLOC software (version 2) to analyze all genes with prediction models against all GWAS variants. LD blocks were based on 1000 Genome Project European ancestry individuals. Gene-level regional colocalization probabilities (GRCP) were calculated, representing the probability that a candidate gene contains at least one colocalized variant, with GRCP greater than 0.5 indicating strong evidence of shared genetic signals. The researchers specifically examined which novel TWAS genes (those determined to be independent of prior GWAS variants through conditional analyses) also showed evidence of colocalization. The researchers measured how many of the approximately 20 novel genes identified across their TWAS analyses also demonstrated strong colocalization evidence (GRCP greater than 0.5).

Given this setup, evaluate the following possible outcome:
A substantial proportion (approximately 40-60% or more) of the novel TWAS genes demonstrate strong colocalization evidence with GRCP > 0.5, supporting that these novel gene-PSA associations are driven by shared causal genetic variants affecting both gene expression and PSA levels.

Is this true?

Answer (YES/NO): NO